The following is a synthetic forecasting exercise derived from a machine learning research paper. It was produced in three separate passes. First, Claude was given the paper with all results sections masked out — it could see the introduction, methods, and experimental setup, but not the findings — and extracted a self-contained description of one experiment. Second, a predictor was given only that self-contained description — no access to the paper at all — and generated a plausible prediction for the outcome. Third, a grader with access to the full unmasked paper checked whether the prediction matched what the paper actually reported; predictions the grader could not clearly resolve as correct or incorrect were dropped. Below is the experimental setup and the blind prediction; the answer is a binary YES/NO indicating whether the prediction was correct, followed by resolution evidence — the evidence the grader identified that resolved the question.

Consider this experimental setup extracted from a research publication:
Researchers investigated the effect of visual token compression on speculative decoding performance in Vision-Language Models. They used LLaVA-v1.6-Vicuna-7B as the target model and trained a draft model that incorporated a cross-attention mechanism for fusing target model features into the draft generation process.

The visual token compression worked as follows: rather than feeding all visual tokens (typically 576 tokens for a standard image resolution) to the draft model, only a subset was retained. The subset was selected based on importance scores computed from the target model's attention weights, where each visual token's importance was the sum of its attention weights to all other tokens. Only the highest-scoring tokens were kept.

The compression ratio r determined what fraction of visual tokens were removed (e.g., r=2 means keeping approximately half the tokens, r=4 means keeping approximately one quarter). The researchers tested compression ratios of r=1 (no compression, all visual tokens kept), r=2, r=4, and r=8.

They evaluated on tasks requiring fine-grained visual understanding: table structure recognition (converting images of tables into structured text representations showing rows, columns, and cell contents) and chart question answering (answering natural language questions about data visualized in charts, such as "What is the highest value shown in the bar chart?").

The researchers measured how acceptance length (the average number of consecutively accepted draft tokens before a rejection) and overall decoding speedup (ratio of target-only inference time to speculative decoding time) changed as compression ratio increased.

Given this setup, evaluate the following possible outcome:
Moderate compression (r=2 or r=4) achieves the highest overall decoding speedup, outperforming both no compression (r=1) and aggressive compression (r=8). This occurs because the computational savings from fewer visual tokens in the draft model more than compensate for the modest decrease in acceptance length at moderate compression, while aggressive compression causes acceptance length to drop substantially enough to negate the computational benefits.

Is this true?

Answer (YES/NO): NO